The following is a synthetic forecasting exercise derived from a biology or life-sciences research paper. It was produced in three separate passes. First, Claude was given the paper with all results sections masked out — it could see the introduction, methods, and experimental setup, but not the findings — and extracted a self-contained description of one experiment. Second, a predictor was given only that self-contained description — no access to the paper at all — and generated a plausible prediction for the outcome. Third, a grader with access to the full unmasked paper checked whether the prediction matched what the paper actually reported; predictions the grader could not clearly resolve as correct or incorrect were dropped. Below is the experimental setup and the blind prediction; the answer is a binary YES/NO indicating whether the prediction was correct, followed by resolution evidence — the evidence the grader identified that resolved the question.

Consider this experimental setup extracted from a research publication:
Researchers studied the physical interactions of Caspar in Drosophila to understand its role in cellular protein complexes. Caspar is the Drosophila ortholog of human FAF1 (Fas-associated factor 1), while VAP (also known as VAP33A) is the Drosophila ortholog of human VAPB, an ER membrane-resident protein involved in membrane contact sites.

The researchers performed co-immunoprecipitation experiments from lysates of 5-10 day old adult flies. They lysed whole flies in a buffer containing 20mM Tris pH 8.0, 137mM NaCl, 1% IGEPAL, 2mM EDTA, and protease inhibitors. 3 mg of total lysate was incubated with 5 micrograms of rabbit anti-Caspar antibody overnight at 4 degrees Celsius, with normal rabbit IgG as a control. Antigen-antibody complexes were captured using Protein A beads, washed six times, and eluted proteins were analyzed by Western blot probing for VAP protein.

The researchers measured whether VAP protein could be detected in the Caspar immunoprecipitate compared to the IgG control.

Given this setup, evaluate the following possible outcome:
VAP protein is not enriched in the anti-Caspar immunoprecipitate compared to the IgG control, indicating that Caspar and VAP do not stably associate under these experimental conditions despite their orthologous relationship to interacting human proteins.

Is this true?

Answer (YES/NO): NO